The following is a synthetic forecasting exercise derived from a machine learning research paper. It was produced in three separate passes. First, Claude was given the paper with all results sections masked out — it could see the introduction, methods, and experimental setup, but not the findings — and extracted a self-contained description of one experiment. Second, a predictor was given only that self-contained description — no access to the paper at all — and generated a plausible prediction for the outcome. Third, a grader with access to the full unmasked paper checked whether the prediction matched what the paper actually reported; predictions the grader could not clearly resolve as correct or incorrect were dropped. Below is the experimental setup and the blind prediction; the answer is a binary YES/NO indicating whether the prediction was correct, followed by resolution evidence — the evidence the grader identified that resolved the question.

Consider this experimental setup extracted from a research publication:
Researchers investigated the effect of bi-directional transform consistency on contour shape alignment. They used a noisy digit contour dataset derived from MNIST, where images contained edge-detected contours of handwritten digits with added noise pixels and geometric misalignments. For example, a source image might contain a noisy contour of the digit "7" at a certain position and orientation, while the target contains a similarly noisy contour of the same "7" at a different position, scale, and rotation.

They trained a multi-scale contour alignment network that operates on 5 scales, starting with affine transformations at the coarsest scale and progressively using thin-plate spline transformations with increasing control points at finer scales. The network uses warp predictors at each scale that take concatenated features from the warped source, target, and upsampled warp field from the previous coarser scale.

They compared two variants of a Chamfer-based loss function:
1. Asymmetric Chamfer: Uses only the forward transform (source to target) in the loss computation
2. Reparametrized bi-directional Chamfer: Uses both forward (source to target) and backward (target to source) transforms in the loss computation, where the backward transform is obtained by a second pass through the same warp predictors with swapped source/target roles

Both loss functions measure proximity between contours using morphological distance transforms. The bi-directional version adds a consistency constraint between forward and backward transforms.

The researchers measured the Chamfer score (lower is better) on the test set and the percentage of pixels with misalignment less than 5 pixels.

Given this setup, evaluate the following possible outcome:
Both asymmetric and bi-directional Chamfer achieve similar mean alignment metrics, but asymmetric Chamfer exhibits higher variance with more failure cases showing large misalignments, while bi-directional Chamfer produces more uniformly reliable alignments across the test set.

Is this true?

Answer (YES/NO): NO